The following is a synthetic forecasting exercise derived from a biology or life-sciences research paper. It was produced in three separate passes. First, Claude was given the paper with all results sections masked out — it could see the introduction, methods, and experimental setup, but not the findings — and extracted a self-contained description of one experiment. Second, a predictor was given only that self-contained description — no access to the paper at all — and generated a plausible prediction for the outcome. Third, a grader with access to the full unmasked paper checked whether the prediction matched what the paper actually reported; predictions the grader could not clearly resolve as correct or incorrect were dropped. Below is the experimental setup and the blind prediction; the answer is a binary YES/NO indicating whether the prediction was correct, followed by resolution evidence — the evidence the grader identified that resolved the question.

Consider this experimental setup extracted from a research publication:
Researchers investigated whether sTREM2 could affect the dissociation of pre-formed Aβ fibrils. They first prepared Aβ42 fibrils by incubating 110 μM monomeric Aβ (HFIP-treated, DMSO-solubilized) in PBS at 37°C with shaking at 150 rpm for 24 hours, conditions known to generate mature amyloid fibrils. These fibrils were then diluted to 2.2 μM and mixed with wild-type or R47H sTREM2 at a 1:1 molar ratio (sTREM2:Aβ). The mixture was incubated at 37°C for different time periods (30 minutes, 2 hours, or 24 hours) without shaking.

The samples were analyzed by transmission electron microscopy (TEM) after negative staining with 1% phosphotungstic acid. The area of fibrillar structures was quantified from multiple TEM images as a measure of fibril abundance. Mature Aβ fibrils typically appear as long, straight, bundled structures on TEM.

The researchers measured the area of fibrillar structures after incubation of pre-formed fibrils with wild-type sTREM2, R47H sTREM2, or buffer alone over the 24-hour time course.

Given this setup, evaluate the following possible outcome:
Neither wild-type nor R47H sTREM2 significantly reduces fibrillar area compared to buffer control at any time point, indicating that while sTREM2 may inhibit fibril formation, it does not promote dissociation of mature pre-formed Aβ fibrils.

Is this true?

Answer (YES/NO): NO